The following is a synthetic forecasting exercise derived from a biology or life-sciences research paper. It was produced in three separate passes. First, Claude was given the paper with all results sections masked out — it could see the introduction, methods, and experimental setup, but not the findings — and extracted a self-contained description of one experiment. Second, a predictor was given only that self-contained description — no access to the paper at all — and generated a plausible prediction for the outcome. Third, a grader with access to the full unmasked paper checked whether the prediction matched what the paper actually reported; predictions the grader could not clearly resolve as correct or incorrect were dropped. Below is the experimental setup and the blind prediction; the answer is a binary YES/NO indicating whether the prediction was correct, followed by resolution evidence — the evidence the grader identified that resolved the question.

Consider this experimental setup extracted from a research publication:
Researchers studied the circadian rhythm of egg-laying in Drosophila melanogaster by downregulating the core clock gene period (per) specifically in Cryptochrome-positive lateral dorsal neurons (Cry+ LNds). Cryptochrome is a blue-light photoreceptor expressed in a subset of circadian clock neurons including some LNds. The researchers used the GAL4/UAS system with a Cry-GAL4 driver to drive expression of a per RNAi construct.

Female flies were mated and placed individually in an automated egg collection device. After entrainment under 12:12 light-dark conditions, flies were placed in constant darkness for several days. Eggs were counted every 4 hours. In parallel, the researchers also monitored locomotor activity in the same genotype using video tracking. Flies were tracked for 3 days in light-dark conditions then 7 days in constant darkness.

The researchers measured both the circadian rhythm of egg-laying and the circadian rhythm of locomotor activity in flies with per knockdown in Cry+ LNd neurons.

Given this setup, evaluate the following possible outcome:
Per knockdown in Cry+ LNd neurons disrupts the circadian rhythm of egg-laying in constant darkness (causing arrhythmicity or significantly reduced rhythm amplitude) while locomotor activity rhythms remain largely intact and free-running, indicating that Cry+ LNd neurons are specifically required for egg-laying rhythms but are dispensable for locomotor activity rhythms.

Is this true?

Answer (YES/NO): YES